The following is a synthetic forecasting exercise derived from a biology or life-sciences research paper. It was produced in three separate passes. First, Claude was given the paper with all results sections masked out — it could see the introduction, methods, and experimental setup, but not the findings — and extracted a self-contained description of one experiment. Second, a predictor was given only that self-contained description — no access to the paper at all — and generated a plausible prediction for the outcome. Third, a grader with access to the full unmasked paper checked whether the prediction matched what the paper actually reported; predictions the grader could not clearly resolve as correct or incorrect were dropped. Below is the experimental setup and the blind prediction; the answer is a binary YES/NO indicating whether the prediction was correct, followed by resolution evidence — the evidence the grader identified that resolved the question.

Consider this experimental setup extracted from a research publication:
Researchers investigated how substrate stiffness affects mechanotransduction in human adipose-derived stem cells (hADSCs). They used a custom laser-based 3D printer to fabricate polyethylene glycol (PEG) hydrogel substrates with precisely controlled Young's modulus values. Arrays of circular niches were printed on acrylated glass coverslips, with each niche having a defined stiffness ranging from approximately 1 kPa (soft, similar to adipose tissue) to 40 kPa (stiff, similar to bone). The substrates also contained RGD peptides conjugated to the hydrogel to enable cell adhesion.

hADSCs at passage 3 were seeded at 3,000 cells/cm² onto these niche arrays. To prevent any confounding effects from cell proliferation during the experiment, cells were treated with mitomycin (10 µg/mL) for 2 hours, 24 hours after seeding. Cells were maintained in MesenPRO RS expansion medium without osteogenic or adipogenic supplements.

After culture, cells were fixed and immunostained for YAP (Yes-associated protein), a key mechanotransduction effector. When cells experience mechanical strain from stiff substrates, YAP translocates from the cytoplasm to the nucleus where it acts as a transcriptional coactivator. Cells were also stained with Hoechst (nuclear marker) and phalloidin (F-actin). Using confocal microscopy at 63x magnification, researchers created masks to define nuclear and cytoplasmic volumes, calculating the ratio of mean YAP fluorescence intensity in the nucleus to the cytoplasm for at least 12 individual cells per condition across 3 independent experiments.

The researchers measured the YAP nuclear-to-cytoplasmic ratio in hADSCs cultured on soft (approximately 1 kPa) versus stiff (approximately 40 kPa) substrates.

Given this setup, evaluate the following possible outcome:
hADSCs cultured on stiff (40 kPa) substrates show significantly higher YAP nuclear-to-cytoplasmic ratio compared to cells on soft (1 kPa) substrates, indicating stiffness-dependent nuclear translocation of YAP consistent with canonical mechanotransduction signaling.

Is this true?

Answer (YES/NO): NO